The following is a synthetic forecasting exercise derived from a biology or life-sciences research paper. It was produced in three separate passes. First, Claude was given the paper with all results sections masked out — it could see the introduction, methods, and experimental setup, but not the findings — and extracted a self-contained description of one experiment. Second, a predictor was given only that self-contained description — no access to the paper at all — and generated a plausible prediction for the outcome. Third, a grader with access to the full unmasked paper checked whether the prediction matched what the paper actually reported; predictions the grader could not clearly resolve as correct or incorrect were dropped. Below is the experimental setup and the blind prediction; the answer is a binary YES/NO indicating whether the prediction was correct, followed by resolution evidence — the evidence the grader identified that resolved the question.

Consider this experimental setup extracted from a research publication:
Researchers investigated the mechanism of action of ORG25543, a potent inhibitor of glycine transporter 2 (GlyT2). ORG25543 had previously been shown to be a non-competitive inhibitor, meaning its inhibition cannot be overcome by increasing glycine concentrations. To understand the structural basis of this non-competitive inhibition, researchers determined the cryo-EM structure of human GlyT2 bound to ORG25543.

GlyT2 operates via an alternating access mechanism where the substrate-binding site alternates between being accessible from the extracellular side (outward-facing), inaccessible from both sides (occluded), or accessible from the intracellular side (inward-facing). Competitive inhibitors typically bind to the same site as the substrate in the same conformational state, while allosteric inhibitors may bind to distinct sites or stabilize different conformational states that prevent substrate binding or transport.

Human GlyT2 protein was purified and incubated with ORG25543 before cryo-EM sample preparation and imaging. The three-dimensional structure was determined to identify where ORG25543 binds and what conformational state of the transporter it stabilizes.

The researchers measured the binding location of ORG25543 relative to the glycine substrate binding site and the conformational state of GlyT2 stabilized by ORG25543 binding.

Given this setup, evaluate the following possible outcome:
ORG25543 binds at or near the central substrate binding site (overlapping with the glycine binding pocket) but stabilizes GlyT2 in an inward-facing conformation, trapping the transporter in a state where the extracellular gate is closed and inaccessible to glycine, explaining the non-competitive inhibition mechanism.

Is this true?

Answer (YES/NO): NO